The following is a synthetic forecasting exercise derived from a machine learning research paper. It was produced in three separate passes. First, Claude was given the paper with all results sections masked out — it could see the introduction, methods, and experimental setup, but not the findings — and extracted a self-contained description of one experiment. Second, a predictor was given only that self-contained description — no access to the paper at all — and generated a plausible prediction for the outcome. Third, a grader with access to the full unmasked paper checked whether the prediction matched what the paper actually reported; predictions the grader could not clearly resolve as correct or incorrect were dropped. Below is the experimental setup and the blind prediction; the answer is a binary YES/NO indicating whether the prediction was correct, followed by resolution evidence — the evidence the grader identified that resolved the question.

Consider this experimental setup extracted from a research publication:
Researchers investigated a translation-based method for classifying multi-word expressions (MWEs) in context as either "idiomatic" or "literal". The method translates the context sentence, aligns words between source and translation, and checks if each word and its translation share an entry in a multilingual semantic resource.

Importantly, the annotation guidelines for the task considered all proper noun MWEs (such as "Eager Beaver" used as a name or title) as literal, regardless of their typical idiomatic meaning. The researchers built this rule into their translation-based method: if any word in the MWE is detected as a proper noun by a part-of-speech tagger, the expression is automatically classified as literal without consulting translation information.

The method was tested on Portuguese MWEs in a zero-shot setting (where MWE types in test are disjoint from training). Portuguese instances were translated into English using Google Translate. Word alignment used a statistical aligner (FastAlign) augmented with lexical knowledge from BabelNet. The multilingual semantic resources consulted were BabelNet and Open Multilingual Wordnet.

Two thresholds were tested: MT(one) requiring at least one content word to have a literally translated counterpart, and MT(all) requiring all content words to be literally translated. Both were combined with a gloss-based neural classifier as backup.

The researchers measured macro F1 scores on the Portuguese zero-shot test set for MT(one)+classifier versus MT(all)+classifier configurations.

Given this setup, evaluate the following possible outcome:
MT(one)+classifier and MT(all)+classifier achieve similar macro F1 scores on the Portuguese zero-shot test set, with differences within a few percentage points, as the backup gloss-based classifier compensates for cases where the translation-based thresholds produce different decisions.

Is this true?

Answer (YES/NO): NO